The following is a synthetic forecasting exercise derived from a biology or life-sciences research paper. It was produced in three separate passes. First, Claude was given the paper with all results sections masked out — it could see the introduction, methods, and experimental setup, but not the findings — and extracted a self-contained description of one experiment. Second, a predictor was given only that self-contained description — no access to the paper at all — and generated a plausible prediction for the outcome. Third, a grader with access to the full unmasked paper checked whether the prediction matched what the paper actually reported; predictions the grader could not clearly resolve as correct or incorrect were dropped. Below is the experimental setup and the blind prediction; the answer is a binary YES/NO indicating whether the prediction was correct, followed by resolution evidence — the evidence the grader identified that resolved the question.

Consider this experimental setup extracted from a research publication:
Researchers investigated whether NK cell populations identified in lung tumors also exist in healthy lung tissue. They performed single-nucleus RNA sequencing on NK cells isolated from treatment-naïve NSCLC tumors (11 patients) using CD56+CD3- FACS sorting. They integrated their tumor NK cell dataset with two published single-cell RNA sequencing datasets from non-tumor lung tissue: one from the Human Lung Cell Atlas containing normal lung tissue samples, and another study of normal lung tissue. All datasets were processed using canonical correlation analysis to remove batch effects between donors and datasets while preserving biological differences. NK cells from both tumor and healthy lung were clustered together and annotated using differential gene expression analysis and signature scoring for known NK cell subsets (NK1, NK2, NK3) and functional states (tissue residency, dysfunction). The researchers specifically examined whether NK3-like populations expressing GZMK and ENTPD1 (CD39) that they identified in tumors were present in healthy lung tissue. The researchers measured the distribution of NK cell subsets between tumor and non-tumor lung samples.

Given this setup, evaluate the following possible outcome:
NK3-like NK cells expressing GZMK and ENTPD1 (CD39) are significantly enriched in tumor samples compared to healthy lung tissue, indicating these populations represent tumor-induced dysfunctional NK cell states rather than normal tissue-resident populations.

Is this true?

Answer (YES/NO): NO